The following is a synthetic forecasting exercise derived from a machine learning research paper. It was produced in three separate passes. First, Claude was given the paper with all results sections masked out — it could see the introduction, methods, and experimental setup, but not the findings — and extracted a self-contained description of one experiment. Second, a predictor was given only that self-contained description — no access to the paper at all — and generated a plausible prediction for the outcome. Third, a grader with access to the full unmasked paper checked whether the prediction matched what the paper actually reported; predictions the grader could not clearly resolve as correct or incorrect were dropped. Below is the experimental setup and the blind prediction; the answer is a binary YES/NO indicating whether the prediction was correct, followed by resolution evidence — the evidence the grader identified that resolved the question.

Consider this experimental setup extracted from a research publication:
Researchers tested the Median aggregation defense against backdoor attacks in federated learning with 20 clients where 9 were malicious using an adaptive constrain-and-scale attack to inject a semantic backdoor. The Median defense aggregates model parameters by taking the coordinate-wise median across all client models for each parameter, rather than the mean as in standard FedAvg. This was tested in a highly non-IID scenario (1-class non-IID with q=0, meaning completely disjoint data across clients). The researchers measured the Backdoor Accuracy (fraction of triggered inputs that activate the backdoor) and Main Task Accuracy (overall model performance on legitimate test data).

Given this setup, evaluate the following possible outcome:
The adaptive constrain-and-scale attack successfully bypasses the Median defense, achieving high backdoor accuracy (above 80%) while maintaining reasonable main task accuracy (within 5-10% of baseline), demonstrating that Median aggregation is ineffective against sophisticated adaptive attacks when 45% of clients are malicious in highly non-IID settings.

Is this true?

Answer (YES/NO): NO